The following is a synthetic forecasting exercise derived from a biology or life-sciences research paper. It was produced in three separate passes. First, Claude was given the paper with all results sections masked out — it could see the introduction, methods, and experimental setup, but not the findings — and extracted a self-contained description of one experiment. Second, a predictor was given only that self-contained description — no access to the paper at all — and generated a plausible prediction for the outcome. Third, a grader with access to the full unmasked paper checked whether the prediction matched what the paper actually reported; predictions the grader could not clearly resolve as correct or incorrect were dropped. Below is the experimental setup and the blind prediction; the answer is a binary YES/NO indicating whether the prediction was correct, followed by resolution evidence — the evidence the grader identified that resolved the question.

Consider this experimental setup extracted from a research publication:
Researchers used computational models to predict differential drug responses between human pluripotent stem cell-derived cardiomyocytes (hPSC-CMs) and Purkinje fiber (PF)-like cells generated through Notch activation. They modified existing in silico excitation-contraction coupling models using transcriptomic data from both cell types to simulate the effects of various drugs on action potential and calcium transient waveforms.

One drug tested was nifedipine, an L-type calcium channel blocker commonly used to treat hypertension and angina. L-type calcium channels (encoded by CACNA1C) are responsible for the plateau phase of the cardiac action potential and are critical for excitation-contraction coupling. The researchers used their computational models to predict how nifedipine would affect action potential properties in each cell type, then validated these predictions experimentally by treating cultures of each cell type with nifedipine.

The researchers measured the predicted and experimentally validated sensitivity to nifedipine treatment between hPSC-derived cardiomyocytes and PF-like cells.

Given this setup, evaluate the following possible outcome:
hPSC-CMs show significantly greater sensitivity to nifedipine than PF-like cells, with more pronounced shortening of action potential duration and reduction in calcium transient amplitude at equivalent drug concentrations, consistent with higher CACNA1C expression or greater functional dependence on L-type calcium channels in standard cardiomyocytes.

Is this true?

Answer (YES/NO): NO